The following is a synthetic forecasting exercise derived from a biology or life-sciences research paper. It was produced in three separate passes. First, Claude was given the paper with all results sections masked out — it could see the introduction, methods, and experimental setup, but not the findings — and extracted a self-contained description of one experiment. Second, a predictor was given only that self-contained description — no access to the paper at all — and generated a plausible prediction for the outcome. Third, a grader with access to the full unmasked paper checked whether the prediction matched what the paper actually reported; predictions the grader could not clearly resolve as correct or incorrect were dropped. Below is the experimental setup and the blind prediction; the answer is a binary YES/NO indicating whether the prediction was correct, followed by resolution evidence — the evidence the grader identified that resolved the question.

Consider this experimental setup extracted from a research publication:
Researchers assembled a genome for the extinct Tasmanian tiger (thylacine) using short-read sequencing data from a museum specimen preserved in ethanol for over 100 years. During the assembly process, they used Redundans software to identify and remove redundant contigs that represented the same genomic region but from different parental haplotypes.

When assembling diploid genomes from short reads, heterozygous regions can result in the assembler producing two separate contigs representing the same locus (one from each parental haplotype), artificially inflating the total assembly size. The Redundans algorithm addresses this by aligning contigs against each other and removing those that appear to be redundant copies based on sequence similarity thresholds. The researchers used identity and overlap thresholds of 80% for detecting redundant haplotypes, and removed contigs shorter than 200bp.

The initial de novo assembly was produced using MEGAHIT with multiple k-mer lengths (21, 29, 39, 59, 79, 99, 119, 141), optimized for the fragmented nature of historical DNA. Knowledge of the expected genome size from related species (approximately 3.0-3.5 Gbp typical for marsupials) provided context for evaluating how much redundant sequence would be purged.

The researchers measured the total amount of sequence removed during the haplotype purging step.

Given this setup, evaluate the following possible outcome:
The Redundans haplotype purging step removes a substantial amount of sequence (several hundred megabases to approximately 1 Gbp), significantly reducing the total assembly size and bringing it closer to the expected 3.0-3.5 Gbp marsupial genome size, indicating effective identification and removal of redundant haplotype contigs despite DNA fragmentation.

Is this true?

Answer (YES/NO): NO